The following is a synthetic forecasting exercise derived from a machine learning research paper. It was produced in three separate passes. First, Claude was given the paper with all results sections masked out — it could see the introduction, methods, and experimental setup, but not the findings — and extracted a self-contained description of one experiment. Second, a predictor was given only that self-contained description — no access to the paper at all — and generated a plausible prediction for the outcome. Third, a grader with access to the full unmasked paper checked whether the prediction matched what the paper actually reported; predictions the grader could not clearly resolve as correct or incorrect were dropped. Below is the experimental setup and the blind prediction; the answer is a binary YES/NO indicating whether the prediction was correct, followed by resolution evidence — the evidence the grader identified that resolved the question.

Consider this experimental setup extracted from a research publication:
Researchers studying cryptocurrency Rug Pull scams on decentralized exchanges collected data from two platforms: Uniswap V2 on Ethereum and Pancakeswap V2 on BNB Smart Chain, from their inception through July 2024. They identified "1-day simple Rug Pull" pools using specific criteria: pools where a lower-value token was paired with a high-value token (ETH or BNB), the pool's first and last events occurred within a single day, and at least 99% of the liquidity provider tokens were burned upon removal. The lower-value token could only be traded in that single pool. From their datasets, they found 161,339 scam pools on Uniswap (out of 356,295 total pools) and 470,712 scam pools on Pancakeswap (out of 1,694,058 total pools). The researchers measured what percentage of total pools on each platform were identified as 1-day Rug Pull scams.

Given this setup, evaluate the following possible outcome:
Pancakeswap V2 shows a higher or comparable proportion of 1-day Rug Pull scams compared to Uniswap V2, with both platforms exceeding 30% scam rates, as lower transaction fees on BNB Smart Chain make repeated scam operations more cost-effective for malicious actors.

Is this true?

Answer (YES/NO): NO